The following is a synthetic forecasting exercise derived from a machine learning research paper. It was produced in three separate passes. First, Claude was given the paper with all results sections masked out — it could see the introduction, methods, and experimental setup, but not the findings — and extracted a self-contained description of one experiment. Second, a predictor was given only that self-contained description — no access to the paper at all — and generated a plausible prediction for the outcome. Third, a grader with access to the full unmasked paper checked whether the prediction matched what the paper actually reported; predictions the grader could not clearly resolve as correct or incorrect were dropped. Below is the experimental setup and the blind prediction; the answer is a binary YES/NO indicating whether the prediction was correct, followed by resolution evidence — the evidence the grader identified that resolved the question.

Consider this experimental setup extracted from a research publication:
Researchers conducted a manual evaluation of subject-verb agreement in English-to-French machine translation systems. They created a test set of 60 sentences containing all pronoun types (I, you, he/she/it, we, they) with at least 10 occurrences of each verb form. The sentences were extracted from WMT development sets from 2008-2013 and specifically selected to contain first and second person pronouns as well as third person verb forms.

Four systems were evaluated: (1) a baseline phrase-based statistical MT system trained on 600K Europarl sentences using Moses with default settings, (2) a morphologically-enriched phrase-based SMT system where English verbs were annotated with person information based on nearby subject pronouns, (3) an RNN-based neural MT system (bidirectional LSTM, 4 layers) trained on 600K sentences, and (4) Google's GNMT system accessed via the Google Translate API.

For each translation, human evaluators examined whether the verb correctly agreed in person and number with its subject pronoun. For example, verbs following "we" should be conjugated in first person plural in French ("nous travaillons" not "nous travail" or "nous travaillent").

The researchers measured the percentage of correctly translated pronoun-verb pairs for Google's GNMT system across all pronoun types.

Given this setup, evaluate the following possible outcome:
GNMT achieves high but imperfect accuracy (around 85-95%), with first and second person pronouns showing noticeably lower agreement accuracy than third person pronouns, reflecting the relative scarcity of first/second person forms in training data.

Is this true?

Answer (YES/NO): NO